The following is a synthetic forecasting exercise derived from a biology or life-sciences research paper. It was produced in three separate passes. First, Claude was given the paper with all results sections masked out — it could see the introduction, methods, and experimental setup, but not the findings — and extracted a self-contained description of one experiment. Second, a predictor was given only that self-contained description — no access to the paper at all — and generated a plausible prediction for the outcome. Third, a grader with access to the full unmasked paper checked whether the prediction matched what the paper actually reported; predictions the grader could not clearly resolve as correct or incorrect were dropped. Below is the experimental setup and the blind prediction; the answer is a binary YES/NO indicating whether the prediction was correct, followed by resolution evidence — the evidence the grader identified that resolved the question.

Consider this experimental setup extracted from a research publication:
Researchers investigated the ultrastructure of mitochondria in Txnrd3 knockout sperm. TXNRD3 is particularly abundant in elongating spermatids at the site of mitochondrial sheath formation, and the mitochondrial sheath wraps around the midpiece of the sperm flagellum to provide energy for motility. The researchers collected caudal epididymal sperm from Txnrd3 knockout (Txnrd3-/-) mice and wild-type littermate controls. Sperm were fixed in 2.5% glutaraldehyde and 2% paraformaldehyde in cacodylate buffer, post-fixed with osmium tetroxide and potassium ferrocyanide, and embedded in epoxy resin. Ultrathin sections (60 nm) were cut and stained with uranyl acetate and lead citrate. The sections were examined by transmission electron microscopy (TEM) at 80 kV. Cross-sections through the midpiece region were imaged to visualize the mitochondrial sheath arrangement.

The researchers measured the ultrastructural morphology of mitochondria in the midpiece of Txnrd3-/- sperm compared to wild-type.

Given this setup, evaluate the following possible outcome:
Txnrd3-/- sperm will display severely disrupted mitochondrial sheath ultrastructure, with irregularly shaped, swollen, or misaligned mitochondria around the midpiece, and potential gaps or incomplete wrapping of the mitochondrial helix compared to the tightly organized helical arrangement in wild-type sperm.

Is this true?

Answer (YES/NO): NO